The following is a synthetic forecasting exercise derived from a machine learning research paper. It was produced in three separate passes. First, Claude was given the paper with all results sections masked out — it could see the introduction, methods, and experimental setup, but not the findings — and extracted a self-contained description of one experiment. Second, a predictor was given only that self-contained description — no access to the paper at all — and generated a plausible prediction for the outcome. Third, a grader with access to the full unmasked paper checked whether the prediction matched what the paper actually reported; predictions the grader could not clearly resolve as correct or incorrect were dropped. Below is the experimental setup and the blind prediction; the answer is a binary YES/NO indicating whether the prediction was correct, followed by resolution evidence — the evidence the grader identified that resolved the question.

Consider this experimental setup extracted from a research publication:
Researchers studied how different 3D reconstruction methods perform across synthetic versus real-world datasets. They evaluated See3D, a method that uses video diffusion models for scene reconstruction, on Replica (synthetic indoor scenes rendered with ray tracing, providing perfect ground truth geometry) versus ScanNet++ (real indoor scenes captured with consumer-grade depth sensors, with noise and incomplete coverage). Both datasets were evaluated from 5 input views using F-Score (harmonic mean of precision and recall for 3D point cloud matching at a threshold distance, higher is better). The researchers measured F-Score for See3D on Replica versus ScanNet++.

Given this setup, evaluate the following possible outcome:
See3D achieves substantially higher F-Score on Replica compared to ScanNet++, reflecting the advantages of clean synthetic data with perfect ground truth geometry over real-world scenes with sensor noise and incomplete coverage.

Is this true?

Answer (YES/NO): NO